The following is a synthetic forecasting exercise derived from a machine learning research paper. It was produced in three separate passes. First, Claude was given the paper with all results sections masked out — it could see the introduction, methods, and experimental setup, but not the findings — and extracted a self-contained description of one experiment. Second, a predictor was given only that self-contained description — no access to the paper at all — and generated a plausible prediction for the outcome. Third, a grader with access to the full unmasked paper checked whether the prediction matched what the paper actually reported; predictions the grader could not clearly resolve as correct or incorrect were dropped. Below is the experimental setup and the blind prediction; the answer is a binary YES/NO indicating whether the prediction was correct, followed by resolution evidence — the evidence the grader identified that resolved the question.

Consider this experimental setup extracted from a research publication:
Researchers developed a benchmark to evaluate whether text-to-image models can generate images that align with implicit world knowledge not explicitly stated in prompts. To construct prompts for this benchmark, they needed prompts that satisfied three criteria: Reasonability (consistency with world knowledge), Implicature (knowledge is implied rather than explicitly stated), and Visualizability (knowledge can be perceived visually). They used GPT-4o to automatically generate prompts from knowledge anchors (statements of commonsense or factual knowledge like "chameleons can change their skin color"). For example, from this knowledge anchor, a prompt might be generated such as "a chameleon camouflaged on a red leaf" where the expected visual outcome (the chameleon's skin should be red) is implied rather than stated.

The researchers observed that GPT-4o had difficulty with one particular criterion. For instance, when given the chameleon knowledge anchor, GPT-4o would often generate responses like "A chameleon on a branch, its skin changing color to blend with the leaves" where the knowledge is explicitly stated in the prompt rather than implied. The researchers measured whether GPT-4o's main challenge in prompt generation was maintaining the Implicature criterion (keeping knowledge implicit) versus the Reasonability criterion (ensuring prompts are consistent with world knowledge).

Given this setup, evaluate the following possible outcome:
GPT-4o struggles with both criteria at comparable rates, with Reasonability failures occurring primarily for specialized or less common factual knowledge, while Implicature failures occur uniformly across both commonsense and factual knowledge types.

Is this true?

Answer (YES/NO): NO